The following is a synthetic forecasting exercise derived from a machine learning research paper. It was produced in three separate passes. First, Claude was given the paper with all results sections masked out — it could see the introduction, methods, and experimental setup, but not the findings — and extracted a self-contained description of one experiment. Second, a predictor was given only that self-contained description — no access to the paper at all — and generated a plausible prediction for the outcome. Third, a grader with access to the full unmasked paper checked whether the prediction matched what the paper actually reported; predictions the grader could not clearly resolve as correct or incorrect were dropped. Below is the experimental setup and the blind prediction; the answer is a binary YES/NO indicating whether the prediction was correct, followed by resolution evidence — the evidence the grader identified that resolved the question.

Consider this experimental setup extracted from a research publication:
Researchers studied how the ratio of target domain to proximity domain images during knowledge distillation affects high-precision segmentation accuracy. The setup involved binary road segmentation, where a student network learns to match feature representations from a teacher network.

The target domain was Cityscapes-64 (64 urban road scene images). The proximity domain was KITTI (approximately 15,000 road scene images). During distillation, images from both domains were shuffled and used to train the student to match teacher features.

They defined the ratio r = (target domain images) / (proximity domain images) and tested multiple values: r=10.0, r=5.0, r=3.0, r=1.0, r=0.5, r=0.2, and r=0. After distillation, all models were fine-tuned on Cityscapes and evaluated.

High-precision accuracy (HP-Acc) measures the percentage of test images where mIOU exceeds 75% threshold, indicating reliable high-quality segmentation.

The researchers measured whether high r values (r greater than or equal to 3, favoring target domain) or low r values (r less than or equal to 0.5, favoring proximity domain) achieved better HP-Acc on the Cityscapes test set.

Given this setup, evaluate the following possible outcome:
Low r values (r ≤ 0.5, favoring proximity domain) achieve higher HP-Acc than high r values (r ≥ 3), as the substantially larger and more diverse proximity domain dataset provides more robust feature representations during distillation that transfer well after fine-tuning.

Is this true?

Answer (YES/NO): YES